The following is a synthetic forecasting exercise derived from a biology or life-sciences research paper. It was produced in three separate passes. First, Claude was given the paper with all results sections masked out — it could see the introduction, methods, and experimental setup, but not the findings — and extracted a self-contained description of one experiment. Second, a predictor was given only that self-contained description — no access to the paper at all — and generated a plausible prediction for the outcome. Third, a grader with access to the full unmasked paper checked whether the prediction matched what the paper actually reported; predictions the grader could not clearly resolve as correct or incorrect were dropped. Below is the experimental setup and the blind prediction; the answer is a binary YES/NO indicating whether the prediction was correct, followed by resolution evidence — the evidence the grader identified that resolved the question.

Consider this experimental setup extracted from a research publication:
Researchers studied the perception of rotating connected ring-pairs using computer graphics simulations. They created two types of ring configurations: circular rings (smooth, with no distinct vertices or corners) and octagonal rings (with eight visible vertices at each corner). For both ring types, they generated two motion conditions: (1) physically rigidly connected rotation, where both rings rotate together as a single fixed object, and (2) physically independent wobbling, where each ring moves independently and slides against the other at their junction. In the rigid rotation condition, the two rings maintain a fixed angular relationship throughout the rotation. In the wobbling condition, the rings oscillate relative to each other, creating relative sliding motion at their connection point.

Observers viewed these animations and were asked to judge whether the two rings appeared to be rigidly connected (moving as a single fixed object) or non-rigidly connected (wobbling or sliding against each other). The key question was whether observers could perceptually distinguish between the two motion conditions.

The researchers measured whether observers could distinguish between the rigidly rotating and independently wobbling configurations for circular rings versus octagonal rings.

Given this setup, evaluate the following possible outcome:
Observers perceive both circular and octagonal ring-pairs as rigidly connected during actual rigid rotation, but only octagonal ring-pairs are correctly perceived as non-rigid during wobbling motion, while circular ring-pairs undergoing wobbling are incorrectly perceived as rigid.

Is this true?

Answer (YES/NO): NO